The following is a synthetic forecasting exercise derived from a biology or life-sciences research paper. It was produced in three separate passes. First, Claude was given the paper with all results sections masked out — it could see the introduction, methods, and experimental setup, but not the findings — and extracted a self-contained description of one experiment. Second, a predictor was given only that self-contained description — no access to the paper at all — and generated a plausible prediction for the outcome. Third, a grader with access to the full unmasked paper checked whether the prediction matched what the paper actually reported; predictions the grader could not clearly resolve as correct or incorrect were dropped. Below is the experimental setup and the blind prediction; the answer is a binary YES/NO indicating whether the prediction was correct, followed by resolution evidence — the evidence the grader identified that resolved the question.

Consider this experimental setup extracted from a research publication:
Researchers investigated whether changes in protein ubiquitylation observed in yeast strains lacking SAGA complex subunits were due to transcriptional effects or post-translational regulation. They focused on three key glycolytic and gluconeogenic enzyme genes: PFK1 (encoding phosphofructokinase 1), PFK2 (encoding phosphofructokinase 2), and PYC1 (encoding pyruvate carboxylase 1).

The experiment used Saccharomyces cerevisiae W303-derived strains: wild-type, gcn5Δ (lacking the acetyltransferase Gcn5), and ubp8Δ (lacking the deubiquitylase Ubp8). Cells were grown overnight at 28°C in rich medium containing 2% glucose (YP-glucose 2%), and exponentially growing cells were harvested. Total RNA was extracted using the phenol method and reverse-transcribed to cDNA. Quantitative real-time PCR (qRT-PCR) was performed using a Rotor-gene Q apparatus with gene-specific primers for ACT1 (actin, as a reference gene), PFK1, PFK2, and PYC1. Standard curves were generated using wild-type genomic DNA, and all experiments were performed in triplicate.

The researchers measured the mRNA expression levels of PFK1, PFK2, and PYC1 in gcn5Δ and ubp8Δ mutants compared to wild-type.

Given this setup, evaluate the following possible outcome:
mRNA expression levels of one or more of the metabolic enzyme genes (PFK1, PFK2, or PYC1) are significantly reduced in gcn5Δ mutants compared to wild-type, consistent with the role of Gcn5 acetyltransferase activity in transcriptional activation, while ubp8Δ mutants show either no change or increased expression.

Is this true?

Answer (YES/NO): NO